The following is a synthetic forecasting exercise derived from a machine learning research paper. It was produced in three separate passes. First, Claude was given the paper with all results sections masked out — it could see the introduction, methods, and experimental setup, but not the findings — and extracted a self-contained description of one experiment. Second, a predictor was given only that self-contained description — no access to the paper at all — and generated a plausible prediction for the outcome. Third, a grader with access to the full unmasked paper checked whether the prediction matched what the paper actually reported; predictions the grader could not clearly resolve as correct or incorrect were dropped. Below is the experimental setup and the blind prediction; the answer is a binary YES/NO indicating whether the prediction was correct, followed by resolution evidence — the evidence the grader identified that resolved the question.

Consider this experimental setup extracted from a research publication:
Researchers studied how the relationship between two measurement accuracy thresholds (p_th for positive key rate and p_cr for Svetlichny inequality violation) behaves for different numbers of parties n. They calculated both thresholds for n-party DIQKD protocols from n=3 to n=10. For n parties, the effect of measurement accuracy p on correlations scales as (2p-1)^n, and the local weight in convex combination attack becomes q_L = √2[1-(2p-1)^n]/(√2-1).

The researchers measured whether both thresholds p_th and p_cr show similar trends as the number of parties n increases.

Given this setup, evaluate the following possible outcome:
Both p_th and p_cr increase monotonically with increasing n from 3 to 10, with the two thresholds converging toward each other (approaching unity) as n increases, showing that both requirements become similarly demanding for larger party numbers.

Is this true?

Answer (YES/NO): YES